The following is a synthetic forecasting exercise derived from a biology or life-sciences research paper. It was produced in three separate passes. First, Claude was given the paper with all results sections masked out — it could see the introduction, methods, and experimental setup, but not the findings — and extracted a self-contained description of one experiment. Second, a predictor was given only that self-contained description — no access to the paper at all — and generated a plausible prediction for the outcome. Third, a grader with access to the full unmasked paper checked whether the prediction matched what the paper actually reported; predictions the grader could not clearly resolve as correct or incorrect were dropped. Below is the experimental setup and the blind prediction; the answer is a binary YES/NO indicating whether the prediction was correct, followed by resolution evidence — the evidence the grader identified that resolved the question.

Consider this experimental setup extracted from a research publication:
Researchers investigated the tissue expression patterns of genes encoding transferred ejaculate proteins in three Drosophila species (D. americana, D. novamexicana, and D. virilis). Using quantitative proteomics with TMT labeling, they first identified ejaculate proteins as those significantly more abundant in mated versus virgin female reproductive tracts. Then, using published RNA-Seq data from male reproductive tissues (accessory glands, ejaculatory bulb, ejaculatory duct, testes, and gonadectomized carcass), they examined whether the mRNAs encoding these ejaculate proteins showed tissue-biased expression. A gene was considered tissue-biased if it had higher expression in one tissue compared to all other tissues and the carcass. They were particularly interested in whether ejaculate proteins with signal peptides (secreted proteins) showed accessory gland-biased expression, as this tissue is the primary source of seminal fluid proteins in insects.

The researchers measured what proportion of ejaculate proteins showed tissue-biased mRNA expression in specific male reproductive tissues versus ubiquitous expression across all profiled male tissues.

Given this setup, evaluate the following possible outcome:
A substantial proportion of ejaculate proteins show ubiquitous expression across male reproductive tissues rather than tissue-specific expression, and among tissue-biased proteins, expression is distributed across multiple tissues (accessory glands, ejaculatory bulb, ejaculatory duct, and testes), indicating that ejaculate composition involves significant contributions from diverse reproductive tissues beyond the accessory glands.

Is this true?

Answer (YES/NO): NO